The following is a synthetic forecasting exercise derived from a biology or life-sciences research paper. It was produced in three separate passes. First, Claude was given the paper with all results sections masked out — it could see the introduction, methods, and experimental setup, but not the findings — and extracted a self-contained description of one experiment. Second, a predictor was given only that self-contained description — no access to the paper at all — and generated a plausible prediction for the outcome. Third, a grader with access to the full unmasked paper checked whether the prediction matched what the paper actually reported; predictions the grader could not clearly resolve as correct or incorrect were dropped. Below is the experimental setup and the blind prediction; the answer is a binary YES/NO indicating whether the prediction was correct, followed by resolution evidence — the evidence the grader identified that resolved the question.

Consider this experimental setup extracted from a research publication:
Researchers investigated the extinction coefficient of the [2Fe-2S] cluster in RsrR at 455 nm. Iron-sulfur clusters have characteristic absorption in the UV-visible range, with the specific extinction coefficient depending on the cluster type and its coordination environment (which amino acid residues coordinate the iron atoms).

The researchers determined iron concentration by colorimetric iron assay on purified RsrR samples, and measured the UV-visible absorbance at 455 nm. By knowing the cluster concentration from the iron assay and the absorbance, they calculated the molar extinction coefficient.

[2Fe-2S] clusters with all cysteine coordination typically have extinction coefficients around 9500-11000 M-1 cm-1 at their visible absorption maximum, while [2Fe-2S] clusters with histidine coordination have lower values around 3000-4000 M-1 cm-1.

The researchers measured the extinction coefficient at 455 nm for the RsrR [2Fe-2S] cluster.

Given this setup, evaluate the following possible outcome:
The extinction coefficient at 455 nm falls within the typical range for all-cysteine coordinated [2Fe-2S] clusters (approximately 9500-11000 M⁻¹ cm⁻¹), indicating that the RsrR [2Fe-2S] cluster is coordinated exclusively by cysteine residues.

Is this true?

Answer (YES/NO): NO